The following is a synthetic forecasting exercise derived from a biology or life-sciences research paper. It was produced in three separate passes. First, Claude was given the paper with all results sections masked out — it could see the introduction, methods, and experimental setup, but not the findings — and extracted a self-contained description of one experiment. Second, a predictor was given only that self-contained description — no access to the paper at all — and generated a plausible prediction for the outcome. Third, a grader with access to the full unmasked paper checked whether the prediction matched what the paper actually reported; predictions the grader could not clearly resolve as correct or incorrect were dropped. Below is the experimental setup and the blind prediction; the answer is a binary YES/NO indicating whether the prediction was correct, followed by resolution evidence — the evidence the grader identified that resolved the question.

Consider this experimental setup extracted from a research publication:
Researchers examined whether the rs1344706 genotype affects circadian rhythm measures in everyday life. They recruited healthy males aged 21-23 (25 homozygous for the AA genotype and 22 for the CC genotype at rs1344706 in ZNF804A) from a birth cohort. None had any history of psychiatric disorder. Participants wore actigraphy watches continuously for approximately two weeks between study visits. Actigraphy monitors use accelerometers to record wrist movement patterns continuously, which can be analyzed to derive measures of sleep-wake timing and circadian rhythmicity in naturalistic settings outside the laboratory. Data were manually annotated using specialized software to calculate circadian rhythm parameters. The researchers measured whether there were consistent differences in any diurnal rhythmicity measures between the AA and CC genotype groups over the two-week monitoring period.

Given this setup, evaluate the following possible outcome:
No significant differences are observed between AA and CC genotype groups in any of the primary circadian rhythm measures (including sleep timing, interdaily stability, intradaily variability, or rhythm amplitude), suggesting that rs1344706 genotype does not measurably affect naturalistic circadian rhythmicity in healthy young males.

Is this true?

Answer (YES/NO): YES